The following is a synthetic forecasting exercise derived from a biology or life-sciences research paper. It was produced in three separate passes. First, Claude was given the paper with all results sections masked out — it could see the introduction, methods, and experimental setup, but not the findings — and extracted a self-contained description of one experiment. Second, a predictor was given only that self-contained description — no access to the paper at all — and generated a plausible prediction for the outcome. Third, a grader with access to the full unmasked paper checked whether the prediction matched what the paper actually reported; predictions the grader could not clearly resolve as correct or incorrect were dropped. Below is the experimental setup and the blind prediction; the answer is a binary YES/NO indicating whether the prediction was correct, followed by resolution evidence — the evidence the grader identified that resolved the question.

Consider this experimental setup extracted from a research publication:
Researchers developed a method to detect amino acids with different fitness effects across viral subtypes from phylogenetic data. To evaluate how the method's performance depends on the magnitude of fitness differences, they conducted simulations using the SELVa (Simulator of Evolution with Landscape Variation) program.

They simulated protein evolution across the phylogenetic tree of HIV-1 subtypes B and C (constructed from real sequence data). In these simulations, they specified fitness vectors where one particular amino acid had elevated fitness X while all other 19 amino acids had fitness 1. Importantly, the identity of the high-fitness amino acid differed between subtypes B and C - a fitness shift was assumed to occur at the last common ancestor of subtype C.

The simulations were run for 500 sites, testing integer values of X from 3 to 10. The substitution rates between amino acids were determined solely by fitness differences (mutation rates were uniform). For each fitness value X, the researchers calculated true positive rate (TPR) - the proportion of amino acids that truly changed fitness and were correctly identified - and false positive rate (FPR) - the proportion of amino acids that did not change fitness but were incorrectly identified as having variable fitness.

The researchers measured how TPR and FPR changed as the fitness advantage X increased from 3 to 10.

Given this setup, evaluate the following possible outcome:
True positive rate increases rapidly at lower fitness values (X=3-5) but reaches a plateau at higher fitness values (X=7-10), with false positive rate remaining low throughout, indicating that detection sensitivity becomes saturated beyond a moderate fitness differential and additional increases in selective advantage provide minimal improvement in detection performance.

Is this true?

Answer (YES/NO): NO